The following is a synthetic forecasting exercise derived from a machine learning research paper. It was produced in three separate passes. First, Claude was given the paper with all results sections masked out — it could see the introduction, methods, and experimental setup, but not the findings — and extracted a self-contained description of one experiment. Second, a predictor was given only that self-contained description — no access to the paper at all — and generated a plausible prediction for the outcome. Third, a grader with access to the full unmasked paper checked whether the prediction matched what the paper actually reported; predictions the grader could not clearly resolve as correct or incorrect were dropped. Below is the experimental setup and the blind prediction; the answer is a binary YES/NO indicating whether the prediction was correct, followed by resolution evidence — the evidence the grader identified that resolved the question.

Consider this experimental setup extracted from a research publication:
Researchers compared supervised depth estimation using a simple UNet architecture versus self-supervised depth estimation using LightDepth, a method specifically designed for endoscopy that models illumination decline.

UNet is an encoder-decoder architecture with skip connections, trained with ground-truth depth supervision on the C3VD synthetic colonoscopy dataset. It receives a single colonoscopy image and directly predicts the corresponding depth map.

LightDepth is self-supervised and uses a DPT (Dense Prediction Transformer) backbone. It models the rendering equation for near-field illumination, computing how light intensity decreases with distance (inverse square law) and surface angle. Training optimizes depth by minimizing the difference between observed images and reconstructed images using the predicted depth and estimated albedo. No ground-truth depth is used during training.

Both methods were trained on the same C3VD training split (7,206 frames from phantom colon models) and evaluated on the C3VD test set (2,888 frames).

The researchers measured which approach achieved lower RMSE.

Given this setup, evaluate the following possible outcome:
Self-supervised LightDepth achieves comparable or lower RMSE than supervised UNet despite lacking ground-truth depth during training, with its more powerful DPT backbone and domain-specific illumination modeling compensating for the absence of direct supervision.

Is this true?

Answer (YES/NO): YES